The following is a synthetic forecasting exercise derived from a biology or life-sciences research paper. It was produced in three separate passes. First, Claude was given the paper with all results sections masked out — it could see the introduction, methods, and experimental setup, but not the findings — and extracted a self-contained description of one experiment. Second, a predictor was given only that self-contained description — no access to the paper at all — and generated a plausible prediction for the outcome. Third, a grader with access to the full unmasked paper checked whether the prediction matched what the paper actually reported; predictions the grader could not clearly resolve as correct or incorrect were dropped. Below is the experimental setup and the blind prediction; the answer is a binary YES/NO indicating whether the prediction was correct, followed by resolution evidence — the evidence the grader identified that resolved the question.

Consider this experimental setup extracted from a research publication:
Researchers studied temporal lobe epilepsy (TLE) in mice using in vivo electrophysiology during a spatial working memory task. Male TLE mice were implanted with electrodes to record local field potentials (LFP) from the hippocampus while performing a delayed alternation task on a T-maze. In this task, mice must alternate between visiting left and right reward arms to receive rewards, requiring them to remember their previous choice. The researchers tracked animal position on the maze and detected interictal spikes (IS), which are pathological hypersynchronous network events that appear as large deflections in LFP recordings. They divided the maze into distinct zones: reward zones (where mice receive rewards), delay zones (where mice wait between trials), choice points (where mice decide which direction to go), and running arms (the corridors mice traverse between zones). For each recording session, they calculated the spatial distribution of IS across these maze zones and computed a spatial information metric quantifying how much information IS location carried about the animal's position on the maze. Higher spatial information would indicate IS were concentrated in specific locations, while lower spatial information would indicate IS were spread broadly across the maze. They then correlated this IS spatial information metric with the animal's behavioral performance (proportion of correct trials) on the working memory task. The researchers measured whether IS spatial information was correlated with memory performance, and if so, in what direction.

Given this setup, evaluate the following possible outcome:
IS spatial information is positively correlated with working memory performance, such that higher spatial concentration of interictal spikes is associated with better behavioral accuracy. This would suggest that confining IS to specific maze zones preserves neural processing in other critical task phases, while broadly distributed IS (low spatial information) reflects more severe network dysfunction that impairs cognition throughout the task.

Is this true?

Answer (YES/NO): YES